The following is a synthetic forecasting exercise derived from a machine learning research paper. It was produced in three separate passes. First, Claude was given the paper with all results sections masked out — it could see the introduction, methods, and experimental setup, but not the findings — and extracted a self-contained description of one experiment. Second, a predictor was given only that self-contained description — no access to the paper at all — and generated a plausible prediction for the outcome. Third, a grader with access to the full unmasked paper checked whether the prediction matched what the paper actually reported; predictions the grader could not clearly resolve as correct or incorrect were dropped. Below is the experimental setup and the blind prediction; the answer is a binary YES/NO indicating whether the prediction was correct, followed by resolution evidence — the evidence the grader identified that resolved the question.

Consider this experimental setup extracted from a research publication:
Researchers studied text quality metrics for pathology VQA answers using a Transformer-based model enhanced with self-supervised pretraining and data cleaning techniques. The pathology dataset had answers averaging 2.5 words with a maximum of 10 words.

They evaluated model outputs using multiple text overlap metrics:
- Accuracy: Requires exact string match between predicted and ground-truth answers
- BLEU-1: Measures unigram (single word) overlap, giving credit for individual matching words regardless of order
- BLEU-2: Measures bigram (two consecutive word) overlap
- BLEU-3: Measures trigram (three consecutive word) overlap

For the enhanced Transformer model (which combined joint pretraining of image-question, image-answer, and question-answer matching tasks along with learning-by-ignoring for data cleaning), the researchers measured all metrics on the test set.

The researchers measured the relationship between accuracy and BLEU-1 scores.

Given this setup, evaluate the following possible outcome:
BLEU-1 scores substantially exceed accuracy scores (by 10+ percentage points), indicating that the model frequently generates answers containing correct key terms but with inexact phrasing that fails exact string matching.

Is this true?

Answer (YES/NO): NO